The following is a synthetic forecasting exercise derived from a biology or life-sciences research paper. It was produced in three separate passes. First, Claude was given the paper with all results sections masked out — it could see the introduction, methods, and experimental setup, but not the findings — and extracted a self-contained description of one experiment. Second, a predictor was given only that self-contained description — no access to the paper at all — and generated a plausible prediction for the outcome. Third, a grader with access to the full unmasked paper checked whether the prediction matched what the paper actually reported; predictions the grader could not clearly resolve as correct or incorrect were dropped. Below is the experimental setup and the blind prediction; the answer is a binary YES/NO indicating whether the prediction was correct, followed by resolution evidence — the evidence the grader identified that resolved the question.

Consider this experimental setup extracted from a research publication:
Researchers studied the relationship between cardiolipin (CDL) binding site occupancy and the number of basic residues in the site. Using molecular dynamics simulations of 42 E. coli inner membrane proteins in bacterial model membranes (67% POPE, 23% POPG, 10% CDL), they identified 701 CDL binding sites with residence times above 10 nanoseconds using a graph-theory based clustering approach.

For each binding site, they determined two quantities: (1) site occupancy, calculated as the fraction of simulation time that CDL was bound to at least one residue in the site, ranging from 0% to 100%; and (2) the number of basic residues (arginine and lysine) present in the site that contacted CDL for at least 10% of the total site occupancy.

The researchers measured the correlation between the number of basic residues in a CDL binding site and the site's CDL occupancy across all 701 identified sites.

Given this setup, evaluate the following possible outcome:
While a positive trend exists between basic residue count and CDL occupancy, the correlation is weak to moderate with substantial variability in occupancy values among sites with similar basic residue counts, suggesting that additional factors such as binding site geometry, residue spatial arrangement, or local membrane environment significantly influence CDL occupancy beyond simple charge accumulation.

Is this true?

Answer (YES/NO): NO